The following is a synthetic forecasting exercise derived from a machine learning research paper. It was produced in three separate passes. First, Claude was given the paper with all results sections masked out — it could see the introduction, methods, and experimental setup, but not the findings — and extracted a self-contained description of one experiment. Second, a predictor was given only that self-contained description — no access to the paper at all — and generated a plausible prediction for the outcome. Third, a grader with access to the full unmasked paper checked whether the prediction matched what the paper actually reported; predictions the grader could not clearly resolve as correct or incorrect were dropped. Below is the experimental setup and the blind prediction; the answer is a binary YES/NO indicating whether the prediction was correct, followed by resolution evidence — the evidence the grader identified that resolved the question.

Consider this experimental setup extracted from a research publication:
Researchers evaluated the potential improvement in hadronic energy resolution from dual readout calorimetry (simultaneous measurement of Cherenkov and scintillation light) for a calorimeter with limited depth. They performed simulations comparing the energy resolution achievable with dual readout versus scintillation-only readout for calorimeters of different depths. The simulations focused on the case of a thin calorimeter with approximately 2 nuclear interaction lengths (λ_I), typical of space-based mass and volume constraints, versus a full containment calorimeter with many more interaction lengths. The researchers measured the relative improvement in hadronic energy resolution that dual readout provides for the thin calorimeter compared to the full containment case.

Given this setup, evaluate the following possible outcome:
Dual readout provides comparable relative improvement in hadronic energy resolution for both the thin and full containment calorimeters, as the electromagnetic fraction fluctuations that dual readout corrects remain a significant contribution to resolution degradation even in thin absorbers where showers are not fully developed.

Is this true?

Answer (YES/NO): NO